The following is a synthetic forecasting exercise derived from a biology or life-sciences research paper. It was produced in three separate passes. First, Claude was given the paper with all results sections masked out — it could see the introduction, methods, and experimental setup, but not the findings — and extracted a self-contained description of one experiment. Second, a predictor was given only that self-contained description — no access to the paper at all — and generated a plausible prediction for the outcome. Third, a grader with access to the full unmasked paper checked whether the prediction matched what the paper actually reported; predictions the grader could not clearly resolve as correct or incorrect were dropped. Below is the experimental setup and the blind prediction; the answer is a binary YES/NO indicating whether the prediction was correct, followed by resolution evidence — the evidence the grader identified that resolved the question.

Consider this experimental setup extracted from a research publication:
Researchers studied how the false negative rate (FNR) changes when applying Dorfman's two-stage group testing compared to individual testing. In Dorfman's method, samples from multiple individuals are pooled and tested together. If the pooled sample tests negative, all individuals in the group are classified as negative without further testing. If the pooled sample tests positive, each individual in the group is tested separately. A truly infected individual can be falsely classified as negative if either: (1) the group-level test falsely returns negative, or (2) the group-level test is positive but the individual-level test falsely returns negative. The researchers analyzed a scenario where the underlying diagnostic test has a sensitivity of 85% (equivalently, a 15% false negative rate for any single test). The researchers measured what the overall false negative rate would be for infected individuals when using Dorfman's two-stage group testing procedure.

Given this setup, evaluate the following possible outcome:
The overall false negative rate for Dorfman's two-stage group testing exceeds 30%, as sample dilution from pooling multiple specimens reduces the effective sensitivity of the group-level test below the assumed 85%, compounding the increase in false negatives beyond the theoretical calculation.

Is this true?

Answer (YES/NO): NO